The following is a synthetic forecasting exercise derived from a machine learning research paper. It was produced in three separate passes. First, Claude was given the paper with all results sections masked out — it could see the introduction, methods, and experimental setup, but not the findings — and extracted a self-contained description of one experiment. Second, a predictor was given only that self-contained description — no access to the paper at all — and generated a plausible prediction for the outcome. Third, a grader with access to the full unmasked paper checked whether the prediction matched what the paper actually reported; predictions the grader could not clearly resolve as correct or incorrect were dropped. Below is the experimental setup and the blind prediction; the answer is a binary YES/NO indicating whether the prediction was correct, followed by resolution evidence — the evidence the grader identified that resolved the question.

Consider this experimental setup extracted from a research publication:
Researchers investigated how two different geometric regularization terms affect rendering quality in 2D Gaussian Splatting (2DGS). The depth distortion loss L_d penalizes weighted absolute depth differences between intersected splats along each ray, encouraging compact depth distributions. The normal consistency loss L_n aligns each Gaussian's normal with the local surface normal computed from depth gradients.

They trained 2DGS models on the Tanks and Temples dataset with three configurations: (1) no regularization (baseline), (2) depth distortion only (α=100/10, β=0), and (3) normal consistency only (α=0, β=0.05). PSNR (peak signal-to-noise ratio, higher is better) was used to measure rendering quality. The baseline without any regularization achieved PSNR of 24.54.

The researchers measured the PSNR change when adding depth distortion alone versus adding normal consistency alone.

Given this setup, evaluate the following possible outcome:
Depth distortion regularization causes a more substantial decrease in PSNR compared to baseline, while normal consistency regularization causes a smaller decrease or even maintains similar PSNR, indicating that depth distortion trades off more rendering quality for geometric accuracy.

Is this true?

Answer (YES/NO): NO